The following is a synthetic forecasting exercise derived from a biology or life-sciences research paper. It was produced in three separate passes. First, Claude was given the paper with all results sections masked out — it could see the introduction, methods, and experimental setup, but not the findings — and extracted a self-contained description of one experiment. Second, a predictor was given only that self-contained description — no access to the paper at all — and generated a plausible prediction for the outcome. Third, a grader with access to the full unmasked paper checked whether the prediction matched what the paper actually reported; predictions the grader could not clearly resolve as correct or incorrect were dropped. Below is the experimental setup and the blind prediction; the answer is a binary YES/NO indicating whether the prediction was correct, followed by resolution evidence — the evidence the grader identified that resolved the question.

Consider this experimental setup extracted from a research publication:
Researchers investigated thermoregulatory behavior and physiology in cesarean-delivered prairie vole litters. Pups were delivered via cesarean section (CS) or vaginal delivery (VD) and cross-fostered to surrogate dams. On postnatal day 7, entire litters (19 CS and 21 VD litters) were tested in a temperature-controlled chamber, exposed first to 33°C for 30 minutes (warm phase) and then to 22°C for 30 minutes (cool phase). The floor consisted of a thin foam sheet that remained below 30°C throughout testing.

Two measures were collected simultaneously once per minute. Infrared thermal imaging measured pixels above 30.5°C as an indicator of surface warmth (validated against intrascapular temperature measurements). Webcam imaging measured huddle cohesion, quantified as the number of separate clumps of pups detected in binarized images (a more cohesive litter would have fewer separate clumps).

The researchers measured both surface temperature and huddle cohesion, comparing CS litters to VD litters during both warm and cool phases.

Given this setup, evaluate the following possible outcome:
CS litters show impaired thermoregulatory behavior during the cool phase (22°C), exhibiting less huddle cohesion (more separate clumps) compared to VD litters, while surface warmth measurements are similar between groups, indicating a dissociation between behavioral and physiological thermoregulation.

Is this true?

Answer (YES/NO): NO